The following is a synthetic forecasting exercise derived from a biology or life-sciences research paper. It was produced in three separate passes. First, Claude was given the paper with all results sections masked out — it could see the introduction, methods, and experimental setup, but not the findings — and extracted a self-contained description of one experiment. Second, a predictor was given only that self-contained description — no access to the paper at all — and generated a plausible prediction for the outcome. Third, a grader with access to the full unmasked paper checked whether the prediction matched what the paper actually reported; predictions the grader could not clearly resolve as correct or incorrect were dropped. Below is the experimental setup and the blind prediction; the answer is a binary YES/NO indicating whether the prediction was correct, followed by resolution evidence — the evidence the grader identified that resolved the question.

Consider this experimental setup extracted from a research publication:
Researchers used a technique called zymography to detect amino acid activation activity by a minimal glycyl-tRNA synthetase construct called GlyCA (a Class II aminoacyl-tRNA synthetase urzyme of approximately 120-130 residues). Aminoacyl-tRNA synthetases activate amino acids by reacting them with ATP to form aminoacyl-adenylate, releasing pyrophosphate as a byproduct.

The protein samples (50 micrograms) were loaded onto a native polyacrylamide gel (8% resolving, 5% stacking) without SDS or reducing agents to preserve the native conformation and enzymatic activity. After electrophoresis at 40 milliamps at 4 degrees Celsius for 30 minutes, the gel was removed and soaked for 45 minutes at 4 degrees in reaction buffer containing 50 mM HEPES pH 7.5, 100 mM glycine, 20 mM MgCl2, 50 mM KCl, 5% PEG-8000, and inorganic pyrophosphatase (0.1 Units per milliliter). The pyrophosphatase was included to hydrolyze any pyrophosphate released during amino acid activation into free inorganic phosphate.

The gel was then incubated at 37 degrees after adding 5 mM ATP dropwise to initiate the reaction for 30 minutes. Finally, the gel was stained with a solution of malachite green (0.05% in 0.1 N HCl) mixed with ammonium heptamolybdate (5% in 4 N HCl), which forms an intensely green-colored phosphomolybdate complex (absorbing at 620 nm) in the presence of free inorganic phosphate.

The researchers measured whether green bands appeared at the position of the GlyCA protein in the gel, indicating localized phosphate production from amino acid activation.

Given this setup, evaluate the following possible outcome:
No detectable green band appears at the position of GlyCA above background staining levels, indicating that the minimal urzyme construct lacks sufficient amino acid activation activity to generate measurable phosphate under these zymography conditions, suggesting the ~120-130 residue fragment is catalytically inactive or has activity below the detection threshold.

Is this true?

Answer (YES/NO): NO